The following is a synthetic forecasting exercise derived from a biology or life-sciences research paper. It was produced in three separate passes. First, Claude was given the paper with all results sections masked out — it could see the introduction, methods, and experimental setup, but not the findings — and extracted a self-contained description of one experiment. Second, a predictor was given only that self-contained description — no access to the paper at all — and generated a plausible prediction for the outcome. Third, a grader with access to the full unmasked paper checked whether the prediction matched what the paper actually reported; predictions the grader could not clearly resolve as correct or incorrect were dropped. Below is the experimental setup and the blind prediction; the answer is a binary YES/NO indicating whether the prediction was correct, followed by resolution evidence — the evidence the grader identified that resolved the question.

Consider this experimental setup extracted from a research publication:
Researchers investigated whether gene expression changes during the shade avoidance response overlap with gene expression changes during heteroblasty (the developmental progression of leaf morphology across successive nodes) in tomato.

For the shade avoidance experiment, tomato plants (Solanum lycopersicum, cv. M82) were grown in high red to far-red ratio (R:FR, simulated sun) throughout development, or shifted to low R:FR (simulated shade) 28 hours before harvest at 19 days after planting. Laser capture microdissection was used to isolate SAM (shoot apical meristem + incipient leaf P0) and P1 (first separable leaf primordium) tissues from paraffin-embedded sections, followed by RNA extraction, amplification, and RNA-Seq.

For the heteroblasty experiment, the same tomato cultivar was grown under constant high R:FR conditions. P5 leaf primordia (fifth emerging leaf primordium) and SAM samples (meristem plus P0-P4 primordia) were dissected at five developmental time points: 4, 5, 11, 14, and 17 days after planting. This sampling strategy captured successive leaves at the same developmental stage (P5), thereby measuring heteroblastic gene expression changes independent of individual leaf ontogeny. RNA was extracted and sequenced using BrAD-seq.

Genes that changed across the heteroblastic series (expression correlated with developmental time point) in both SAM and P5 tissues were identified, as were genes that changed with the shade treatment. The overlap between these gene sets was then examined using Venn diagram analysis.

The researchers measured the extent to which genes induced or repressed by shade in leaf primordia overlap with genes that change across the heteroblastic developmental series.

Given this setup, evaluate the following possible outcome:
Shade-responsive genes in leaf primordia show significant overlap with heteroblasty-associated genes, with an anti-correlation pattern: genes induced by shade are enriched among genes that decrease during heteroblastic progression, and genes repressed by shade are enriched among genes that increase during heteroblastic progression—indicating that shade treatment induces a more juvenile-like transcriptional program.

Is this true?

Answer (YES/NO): NO